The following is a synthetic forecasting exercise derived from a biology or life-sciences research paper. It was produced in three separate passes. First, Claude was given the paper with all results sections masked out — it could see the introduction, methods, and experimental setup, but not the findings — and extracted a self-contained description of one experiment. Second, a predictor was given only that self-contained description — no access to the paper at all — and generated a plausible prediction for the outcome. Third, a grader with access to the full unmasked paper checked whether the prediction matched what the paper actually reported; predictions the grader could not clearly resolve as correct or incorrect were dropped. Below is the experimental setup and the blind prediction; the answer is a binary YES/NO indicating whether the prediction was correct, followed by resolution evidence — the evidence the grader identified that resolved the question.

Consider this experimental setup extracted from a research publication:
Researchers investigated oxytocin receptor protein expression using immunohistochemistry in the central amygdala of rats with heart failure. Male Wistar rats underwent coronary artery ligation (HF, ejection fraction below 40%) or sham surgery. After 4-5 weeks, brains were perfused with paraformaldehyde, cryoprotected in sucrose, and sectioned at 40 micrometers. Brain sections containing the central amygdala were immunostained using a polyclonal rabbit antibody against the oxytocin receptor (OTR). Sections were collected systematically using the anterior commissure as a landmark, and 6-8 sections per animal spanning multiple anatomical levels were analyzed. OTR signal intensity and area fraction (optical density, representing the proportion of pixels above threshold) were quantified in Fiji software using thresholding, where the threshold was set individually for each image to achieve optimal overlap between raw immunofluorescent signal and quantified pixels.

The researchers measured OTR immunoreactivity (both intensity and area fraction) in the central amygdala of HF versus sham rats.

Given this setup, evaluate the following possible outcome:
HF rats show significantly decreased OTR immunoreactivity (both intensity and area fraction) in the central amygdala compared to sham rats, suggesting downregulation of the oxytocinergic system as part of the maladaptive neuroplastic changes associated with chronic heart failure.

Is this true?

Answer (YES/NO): YES